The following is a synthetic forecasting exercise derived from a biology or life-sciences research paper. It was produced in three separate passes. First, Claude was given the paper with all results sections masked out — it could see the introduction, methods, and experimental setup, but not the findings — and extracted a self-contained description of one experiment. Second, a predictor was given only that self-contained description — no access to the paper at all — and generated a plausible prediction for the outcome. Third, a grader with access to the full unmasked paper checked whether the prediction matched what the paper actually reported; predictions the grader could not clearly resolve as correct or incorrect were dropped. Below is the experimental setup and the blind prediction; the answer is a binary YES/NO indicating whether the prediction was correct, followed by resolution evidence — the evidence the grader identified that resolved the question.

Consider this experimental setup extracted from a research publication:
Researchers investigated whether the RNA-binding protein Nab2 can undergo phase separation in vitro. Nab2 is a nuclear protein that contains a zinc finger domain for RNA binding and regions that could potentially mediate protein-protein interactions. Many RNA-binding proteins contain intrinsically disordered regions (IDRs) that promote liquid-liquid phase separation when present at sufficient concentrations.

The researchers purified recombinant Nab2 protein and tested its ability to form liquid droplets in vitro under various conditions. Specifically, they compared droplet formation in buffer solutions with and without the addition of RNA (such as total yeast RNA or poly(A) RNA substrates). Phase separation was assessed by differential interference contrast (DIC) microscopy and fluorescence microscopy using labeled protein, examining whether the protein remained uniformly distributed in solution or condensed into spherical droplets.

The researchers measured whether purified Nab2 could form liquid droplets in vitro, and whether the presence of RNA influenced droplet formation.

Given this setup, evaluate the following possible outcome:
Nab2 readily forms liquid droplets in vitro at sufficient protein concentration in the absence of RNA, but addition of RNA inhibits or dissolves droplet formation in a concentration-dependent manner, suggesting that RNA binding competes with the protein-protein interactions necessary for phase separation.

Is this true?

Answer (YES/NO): NO